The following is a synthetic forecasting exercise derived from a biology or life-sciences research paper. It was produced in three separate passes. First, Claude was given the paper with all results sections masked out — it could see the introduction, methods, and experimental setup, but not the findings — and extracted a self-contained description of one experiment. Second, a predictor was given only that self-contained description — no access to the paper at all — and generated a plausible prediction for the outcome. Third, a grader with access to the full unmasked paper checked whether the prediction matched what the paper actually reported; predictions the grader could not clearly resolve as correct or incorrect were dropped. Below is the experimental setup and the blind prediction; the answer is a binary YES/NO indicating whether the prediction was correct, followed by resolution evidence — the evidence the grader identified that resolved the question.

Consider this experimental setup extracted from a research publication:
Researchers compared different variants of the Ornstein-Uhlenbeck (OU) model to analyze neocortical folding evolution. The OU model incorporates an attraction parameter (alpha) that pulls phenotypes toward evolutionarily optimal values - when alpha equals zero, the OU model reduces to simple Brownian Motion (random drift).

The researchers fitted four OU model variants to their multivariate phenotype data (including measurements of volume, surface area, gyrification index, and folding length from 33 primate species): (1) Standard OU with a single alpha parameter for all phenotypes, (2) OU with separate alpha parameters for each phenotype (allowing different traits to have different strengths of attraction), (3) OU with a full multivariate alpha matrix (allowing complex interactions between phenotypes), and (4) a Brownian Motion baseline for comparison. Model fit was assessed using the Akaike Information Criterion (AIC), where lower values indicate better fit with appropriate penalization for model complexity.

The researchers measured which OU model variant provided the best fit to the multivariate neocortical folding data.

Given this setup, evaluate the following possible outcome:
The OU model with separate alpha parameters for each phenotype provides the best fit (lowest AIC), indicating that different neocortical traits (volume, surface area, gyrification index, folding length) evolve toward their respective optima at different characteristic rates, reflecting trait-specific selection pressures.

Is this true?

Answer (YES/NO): NO